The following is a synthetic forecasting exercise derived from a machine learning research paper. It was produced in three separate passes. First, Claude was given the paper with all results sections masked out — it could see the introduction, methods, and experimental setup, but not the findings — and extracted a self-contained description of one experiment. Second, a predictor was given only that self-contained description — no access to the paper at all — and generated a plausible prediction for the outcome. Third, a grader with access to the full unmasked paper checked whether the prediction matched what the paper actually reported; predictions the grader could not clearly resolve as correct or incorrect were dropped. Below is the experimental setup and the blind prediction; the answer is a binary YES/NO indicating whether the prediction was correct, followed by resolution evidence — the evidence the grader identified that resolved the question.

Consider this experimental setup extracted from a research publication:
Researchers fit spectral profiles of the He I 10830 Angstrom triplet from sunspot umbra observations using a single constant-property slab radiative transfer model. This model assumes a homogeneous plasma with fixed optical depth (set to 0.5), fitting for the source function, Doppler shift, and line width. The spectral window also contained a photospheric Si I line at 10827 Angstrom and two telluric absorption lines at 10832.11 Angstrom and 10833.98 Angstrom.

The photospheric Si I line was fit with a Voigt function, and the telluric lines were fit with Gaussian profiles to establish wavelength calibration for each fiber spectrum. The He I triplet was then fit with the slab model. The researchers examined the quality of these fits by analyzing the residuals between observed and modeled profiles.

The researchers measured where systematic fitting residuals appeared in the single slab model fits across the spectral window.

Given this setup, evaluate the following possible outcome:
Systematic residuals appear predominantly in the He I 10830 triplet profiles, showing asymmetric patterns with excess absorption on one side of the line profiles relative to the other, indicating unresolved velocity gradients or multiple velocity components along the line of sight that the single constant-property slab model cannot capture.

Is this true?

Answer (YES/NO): NO